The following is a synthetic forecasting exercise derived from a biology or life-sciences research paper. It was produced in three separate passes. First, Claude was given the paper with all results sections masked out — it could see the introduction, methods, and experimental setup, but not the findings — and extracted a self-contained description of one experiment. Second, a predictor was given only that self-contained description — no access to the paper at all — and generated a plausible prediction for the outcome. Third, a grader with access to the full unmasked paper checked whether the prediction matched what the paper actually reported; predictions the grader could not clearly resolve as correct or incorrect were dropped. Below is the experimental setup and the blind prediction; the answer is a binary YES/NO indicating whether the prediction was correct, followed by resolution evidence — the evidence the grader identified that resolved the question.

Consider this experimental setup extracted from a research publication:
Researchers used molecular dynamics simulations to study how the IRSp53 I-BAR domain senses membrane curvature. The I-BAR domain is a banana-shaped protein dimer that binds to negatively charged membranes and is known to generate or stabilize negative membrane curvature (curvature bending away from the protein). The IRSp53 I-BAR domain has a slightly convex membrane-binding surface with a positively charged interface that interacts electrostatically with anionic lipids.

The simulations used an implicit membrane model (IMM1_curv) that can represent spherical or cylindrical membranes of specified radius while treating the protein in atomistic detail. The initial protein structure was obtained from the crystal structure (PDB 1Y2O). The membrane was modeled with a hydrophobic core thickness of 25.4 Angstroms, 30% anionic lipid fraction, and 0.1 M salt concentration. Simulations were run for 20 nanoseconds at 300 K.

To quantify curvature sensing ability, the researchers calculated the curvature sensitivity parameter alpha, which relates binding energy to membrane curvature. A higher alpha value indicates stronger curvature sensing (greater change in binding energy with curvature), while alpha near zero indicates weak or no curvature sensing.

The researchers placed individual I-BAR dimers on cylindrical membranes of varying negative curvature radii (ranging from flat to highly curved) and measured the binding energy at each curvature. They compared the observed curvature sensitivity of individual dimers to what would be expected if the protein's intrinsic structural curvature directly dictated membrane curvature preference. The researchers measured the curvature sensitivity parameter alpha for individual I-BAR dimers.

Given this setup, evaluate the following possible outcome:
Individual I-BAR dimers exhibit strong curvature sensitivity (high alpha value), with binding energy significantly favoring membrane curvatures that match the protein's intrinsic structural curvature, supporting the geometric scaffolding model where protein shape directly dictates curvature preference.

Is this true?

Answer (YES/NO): NO